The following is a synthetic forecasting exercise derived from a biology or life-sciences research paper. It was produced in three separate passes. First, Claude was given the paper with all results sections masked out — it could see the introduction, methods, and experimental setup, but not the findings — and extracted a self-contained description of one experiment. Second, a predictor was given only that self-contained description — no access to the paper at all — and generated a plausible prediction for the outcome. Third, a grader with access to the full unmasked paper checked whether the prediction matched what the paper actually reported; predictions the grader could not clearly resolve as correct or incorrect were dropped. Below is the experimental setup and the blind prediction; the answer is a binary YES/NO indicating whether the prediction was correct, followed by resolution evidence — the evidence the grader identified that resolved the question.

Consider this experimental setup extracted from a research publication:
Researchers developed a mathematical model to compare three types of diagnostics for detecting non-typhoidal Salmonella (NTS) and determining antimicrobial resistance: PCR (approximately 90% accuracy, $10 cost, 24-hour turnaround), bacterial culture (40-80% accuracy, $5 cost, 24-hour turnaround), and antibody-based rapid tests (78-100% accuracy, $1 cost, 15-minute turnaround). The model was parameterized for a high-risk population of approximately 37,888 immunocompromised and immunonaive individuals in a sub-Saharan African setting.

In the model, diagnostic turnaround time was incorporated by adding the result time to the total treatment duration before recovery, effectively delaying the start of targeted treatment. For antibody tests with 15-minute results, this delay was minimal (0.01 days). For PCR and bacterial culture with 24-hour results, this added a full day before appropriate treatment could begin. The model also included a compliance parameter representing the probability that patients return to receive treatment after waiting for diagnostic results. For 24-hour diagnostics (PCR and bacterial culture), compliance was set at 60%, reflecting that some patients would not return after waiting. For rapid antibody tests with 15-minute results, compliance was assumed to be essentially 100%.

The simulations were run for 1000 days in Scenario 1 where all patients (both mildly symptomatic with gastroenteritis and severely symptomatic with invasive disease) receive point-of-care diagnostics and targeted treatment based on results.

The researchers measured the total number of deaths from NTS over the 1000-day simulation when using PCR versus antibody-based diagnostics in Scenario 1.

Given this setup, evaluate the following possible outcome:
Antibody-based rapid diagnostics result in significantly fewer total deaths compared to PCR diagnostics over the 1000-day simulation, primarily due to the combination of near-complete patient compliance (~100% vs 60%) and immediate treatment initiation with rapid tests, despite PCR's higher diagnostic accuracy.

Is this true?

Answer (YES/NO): YES